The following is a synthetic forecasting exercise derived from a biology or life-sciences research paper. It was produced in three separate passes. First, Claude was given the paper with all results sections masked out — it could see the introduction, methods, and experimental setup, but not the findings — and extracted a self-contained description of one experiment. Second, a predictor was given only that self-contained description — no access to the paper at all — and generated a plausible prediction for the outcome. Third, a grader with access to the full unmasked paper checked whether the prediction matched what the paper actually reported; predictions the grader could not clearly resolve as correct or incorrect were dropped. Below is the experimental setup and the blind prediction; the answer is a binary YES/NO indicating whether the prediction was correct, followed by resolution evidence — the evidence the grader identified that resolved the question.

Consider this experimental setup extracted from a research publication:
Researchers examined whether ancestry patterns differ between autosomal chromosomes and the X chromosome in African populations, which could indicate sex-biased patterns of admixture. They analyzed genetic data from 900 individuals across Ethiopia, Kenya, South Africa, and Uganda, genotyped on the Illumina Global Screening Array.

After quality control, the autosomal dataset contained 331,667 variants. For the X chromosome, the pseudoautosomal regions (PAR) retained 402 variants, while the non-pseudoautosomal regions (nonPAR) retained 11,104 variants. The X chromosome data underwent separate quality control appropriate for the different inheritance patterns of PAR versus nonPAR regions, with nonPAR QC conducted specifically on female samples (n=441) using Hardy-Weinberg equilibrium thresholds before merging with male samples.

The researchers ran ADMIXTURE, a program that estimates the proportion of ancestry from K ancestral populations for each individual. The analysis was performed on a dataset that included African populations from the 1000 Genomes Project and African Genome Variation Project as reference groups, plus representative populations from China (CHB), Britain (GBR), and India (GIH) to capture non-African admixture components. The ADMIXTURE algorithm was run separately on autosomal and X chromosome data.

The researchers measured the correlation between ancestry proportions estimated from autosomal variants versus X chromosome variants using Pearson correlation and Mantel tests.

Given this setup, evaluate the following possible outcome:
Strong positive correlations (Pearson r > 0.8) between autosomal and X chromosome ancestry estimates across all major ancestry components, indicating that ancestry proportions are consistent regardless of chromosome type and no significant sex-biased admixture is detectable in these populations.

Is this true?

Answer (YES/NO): YES